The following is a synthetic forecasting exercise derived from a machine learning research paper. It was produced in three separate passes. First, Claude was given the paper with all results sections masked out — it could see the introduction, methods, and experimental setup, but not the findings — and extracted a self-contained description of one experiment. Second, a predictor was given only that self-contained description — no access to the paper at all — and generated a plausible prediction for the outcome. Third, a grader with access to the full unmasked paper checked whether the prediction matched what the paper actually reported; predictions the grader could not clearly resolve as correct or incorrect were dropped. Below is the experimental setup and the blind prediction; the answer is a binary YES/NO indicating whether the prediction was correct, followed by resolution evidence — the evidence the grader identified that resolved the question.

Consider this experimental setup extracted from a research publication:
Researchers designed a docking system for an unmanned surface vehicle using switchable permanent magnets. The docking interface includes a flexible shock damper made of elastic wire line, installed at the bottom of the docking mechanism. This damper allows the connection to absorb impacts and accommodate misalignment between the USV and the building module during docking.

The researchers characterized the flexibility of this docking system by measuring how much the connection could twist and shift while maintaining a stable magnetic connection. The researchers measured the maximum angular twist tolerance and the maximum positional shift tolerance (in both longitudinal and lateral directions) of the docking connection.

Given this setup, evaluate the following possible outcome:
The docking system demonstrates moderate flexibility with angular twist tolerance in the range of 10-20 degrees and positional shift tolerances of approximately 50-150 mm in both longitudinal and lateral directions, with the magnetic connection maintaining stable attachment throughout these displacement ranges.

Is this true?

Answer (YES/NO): NO